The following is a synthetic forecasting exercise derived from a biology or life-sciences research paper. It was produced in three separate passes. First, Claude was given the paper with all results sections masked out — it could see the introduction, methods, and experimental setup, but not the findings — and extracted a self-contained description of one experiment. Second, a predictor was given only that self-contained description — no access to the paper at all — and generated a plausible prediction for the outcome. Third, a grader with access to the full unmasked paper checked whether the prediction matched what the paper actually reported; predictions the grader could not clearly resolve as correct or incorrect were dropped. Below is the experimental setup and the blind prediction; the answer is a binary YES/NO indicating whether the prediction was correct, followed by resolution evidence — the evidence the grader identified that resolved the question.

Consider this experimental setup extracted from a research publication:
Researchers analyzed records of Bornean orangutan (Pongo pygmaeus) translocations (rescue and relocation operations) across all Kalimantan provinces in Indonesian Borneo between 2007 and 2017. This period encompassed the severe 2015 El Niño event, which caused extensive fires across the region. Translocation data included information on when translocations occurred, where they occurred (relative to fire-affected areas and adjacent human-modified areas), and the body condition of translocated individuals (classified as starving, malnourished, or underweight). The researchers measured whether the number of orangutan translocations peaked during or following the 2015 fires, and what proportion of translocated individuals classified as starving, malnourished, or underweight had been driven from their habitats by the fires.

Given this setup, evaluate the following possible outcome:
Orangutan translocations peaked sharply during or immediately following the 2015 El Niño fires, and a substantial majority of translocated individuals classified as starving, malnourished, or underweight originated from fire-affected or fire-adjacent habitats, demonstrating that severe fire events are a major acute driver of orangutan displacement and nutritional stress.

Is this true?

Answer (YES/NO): NO